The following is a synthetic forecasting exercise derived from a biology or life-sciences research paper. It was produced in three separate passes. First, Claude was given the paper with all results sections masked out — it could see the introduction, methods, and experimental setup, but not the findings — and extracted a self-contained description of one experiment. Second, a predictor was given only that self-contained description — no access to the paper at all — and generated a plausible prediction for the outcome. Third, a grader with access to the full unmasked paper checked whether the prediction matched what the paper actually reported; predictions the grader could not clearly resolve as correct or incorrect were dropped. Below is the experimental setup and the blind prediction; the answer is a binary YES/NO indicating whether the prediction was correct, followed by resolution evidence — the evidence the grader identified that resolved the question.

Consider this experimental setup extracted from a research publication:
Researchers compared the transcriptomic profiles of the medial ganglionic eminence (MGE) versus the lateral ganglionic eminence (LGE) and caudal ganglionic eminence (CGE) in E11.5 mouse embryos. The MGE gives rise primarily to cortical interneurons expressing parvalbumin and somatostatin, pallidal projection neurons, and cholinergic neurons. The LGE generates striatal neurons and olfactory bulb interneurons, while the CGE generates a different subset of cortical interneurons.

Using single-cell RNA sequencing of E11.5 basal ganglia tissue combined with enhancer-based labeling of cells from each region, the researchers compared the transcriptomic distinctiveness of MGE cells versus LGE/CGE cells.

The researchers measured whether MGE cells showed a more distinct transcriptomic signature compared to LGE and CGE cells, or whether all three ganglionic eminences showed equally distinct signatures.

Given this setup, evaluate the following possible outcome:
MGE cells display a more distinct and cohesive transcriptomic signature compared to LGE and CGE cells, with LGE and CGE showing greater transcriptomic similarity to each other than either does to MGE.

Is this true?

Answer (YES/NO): YES